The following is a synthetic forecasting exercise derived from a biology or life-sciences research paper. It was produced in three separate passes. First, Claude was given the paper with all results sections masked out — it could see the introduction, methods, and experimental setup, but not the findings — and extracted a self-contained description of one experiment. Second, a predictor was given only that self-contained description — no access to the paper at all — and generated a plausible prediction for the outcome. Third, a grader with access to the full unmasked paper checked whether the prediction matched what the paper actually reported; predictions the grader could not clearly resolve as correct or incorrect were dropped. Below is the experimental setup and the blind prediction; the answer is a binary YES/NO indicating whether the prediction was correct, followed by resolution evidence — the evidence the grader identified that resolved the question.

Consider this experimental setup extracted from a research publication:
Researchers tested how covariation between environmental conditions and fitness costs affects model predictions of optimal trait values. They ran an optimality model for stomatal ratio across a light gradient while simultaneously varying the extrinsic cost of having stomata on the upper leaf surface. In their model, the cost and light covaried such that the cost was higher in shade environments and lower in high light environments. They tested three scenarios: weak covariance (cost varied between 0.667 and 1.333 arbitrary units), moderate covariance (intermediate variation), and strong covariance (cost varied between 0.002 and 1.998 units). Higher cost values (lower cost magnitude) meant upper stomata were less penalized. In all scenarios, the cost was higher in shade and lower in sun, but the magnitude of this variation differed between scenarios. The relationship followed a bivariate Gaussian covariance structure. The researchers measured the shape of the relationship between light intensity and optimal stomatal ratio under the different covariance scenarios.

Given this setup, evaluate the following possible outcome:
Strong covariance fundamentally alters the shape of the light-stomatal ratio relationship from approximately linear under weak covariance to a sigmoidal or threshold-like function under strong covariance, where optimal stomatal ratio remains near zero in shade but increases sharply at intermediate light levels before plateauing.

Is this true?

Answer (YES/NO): YES